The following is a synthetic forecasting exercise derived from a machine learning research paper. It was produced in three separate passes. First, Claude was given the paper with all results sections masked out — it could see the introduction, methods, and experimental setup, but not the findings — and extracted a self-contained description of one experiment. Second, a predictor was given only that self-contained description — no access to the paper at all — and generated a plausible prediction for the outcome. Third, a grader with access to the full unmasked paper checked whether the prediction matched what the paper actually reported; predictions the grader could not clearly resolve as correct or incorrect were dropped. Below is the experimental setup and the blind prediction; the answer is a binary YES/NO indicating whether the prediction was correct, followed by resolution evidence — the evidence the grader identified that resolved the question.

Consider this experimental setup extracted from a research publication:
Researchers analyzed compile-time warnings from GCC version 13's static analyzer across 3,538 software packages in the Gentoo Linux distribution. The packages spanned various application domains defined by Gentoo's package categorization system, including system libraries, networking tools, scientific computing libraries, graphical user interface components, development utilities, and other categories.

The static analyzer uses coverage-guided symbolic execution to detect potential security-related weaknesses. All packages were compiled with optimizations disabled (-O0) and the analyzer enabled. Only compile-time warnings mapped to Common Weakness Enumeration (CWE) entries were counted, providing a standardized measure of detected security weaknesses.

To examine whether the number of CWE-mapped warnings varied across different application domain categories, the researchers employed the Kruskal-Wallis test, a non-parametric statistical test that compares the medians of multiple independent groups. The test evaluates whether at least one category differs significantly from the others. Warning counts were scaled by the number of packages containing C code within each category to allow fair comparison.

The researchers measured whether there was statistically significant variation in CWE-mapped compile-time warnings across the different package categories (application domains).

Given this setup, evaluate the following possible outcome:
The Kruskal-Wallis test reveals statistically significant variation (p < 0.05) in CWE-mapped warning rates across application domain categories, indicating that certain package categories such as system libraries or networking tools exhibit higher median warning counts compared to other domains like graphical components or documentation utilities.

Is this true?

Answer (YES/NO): NO